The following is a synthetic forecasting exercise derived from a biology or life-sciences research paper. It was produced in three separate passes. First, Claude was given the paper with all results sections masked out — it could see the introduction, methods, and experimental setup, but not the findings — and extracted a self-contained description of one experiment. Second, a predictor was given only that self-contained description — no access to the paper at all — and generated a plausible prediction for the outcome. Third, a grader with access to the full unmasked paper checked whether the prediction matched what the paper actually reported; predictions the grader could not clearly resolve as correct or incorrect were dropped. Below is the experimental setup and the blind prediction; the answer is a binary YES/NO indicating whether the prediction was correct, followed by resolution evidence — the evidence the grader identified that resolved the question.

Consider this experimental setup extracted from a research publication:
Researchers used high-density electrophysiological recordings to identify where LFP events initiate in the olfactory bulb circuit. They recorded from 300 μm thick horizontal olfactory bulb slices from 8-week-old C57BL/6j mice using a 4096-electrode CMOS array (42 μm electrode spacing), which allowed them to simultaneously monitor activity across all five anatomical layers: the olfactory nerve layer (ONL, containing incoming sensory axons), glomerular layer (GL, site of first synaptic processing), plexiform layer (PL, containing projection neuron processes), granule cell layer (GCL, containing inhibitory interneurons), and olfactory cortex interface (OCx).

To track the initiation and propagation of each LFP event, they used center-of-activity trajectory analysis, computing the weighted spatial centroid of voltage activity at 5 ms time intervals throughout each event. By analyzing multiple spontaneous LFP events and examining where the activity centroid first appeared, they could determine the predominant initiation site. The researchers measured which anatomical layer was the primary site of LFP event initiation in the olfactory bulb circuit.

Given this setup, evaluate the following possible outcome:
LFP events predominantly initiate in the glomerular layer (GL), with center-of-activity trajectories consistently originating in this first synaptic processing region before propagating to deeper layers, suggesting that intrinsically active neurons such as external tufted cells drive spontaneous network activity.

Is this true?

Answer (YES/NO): YES